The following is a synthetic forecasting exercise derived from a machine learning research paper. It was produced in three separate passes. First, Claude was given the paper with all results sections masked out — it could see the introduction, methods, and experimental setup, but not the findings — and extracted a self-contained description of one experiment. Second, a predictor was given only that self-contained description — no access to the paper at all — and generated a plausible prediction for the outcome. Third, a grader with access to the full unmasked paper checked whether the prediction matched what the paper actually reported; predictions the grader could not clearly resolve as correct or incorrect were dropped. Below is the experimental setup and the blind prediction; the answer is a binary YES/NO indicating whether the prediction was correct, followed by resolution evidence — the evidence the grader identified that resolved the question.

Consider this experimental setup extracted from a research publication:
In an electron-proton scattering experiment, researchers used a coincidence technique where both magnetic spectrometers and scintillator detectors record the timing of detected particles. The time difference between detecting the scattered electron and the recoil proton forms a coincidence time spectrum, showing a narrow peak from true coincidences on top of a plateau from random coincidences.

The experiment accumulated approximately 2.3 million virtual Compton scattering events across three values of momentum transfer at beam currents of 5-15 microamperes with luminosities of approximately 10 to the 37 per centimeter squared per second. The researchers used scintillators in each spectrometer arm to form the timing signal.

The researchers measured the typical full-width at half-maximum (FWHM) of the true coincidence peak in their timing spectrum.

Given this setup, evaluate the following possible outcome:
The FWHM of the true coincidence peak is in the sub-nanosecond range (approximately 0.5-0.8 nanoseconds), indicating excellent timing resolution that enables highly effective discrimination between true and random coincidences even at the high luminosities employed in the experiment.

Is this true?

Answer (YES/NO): NO